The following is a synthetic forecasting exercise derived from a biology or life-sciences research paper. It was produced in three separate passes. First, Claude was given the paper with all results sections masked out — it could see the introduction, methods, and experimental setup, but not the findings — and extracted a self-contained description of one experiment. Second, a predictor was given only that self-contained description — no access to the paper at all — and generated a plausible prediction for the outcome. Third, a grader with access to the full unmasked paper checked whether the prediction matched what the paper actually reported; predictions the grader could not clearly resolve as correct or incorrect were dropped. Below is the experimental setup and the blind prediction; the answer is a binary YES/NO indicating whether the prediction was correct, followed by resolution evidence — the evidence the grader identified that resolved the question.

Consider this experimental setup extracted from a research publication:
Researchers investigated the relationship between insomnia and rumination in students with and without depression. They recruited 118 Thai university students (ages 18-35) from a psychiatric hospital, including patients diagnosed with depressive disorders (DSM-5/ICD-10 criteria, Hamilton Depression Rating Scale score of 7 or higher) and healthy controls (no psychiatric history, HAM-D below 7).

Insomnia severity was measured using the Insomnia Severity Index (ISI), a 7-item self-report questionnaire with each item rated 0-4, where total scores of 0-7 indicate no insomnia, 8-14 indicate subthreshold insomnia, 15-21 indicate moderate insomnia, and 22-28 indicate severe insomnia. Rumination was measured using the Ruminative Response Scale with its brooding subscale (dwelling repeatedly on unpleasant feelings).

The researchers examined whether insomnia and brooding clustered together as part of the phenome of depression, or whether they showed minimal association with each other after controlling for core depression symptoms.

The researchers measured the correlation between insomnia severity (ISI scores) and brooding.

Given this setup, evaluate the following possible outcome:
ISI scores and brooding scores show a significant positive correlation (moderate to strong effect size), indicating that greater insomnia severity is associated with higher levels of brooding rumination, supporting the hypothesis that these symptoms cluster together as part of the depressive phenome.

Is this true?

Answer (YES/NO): YES